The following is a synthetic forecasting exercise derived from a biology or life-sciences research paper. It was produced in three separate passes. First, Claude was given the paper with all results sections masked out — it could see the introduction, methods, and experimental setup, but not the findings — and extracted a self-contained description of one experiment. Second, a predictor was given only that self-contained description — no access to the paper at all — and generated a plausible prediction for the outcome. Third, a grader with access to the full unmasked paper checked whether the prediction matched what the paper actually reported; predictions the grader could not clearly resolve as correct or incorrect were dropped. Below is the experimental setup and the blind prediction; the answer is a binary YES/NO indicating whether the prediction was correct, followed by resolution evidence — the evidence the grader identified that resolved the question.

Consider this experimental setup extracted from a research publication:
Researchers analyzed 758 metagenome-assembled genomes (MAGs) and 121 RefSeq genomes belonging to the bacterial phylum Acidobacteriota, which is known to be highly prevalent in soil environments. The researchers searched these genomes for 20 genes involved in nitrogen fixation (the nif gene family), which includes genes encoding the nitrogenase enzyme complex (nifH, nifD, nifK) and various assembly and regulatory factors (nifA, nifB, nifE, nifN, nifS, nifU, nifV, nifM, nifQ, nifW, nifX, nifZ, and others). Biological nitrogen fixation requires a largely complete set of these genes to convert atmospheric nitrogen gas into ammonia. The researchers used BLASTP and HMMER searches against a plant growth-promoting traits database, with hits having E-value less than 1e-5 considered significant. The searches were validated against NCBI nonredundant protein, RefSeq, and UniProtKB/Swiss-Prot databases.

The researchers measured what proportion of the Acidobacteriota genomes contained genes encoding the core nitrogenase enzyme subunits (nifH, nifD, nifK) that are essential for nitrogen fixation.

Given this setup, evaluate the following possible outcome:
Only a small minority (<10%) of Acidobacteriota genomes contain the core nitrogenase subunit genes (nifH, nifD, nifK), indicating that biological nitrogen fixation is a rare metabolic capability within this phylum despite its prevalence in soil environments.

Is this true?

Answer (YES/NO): YES